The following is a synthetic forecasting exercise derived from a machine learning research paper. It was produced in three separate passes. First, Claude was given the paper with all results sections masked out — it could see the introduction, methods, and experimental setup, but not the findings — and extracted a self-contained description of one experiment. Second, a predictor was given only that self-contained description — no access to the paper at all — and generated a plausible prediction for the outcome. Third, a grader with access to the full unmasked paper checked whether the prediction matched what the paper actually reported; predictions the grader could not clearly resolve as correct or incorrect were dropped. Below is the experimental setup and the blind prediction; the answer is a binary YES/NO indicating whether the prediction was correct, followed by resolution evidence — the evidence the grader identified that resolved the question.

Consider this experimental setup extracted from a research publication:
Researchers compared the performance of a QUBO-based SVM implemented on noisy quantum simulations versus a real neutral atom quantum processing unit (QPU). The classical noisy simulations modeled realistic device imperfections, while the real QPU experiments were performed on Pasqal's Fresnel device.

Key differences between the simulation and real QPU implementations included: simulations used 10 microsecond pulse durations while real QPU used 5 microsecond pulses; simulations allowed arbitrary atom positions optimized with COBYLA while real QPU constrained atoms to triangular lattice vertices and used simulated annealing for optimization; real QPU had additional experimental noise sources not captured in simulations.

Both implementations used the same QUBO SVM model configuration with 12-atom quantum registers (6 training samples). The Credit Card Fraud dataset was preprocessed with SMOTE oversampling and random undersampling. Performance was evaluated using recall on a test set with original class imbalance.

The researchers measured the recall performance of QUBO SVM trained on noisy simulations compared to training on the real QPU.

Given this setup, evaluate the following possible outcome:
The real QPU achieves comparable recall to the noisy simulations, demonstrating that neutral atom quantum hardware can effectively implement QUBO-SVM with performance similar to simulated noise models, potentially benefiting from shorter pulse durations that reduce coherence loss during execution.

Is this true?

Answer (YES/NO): NO